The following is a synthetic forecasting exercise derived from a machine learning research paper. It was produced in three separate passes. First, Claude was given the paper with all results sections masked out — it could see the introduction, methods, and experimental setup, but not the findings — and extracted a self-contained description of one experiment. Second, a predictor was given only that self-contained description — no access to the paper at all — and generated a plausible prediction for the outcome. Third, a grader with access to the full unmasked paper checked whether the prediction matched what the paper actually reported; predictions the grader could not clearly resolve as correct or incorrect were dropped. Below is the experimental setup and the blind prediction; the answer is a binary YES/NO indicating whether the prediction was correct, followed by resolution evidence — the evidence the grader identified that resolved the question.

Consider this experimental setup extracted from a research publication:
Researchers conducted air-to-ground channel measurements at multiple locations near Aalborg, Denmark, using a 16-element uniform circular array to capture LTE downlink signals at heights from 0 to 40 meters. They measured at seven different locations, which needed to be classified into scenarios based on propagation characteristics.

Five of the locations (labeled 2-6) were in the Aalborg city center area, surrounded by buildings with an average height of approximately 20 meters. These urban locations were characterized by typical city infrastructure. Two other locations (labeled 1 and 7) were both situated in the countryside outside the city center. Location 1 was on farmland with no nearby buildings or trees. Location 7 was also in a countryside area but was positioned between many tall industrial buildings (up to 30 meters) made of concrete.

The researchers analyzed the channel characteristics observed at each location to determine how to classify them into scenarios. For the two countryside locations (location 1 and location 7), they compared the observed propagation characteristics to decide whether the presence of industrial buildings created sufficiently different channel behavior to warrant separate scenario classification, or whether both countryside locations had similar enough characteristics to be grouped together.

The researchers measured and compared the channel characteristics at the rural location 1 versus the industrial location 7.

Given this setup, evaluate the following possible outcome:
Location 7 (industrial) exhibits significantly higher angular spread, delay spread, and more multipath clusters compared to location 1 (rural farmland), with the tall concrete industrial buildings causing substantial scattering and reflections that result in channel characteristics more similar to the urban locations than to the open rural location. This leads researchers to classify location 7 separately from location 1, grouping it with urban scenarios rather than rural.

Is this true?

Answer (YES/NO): NO